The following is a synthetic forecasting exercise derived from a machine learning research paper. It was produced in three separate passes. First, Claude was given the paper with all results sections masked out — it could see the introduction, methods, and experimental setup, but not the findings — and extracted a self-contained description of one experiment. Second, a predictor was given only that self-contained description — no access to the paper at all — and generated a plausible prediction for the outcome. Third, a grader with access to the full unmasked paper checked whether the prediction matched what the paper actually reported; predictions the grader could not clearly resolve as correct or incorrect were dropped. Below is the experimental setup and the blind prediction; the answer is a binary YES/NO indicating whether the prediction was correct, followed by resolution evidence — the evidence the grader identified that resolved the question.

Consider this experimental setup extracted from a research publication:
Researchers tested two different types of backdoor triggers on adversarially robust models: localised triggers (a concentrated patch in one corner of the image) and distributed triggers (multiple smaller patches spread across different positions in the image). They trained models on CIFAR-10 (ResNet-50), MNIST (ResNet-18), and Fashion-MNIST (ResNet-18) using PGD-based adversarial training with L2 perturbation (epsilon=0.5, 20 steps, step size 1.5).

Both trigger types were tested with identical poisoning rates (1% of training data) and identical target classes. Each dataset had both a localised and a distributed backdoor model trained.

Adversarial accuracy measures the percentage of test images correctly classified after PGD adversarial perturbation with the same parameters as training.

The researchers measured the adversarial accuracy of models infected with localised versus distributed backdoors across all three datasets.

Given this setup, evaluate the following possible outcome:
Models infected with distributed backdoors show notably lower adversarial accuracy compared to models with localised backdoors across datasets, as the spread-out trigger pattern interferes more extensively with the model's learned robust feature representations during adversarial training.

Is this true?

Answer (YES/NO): NO